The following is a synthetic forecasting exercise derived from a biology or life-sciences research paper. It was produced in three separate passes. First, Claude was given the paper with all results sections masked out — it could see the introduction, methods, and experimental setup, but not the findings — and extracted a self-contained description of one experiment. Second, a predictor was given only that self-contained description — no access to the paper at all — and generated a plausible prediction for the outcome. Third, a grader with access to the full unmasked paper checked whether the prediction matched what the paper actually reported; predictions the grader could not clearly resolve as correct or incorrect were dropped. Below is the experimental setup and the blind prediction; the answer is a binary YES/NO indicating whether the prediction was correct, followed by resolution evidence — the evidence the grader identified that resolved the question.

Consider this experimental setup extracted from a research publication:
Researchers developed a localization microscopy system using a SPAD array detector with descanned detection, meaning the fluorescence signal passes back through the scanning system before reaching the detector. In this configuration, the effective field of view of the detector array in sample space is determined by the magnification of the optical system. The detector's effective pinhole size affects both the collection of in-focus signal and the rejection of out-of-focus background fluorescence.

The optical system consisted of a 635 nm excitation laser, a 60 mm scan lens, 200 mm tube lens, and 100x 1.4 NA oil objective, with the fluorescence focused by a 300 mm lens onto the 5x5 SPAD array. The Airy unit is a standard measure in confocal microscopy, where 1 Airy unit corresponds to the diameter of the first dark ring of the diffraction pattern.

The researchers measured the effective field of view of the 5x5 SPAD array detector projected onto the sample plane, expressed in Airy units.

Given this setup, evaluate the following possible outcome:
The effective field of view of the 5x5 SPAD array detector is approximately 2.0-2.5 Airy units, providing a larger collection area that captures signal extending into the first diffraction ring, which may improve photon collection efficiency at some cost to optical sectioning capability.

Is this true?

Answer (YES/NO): NO